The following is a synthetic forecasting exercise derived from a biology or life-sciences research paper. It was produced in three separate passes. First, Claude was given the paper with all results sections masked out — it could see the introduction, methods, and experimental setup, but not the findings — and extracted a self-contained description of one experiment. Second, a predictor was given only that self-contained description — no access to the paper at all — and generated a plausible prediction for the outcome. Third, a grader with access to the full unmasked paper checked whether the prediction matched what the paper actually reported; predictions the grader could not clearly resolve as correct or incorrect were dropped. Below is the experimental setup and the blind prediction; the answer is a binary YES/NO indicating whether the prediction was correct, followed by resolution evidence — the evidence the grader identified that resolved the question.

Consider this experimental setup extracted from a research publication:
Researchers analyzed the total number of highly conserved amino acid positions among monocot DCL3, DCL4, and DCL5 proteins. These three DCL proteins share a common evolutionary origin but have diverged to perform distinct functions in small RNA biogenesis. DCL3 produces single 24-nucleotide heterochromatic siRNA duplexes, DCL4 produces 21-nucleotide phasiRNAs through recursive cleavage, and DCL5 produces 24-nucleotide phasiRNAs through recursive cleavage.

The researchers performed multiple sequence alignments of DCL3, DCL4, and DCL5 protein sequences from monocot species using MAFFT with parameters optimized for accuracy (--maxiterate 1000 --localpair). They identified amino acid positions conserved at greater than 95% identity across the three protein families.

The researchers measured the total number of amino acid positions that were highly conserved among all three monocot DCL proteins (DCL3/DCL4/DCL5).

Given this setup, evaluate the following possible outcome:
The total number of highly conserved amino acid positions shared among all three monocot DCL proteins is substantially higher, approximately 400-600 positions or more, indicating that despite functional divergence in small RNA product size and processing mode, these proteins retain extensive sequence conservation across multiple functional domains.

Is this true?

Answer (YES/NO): NO